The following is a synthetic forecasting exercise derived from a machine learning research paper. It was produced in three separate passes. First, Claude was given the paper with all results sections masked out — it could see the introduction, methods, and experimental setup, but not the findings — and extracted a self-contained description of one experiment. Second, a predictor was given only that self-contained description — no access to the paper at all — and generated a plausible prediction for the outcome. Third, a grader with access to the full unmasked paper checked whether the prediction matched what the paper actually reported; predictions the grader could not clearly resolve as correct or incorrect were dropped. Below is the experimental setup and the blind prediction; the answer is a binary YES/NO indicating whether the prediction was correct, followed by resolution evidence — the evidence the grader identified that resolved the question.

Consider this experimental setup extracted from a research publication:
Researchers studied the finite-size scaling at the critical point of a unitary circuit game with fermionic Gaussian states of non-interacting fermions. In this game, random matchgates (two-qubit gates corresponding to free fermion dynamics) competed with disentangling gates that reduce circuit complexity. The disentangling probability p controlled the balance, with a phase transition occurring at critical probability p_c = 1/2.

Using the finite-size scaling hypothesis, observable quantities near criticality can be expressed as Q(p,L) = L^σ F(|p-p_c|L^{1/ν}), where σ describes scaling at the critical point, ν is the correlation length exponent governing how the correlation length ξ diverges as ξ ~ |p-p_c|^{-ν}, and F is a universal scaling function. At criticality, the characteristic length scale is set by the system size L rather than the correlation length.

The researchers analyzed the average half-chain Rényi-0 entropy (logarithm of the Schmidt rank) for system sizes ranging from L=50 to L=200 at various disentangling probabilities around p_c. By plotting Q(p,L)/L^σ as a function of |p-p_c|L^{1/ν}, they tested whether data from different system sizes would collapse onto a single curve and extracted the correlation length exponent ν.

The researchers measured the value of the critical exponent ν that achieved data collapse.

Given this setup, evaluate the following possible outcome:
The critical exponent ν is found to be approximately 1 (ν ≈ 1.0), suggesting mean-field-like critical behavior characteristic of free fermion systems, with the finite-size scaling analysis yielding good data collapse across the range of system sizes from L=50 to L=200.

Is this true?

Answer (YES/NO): YES